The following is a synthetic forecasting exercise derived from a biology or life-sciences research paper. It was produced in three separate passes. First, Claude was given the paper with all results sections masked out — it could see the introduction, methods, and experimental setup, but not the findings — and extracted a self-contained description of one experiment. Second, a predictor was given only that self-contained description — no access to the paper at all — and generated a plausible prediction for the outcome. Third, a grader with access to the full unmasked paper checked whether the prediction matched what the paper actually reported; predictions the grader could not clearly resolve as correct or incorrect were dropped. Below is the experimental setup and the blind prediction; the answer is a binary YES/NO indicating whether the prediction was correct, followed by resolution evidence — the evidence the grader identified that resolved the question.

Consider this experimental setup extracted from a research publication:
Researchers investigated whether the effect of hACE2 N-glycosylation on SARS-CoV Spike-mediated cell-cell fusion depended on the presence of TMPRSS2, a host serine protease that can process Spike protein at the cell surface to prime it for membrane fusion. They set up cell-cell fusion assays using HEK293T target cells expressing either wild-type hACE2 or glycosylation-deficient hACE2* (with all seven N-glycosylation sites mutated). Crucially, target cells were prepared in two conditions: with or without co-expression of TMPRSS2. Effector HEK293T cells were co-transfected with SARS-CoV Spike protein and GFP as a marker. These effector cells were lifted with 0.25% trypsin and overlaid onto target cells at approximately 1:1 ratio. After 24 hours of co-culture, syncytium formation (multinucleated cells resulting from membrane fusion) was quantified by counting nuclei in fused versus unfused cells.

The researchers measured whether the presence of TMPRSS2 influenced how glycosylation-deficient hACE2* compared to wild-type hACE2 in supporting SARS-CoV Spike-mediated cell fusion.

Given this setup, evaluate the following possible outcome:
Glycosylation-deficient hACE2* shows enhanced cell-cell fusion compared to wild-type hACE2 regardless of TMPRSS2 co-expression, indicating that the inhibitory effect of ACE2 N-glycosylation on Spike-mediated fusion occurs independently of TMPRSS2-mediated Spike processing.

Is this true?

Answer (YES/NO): NO